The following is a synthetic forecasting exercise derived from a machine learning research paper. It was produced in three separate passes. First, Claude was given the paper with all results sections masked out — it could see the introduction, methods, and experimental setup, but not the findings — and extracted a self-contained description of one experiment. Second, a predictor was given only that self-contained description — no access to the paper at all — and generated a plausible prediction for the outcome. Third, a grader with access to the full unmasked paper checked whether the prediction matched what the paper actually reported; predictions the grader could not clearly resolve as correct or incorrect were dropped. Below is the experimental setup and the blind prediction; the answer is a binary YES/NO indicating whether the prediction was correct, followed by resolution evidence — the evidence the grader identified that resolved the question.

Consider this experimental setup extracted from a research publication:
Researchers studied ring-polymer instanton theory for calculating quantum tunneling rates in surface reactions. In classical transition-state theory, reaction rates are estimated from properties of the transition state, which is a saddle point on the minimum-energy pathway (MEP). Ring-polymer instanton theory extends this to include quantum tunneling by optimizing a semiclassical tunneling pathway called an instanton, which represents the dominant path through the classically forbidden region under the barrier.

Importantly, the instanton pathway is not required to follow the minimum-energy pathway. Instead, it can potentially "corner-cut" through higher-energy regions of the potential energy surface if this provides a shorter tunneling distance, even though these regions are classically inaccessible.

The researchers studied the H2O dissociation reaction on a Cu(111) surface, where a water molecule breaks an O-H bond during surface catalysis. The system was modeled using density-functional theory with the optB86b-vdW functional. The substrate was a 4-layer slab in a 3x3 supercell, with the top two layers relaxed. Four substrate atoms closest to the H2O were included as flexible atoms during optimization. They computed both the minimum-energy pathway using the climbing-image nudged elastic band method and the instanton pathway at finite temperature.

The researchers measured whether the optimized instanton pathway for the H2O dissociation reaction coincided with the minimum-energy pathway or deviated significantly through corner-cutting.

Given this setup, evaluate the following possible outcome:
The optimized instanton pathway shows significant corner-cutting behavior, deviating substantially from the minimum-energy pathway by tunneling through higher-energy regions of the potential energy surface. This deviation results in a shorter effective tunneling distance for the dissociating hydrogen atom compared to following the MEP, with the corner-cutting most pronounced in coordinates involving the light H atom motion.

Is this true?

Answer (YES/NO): NO